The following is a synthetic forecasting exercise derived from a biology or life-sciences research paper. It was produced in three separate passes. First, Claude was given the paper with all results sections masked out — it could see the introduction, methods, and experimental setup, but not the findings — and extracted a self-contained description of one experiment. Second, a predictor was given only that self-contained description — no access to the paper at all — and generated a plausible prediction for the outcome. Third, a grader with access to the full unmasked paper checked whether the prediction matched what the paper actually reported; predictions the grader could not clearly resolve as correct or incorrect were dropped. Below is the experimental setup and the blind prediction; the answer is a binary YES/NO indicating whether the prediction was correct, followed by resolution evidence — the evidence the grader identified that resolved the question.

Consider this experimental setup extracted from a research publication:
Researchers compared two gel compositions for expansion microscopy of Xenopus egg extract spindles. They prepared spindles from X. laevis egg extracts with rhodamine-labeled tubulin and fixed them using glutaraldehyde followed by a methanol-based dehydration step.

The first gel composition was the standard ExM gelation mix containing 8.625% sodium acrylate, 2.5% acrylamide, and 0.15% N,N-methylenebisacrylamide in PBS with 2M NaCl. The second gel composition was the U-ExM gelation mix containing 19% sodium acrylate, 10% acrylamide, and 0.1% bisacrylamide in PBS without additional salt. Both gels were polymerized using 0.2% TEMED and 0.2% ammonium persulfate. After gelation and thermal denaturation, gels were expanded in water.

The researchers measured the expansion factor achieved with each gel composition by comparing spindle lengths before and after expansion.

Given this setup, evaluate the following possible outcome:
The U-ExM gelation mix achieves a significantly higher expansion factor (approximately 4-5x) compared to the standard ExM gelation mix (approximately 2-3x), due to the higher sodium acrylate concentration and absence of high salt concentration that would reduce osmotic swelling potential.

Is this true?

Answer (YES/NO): NO